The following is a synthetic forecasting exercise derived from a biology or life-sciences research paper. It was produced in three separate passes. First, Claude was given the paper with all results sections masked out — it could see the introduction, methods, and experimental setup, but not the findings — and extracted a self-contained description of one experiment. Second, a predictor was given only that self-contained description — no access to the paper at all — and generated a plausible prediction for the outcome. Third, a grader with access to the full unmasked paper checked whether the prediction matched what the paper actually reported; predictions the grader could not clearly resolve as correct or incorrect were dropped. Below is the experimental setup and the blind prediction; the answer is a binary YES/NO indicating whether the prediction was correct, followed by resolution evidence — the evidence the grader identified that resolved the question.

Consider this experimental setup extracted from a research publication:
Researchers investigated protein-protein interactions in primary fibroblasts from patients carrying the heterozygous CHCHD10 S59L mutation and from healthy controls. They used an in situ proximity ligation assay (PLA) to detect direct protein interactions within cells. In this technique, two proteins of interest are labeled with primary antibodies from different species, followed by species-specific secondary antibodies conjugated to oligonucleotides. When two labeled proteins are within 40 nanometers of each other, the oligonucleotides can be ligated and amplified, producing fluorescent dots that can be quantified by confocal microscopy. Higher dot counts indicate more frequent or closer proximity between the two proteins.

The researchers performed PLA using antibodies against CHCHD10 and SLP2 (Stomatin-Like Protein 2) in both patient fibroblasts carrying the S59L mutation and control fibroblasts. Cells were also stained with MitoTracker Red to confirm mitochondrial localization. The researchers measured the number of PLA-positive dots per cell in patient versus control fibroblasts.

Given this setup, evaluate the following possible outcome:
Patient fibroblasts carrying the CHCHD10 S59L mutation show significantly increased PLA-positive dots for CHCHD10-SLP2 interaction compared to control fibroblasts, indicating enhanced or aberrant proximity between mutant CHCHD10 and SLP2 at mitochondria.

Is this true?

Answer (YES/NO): NO